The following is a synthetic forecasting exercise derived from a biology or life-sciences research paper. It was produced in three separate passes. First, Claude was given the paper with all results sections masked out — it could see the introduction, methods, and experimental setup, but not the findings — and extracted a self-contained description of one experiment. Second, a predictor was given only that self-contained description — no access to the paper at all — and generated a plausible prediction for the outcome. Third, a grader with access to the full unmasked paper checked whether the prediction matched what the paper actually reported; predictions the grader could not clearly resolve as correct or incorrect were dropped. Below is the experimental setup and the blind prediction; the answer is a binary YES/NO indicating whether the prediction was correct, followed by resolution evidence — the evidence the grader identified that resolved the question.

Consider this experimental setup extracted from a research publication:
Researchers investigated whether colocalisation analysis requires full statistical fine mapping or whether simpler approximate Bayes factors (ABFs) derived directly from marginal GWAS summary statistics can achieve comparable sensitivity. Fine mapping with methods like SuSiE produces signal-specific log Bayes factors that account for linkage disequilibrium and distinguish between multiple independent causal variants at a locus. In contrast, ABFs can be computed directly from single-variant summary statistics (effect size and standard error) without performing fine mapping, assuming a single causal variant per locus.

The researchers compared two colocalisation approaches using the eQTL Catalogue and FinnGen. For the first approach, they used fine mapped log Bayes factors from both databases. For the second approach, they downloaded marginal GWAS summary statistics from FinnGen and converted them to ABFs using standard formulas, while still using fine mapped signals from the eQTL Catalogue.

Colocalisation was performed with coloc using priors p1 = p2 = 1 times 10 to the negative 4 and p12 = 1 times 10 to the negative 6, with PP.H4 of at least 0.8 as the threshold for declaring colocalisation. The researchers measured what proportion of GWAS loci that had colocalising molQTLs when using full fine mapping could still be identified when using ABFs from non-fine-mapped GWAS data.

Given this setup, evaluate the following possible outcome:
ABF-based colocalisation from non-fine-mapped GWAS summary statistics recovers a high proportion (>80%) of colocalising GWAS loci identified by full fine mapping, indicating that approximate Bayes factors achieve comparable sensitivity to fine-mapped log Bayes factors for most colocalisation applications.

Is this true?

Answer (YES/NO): YES